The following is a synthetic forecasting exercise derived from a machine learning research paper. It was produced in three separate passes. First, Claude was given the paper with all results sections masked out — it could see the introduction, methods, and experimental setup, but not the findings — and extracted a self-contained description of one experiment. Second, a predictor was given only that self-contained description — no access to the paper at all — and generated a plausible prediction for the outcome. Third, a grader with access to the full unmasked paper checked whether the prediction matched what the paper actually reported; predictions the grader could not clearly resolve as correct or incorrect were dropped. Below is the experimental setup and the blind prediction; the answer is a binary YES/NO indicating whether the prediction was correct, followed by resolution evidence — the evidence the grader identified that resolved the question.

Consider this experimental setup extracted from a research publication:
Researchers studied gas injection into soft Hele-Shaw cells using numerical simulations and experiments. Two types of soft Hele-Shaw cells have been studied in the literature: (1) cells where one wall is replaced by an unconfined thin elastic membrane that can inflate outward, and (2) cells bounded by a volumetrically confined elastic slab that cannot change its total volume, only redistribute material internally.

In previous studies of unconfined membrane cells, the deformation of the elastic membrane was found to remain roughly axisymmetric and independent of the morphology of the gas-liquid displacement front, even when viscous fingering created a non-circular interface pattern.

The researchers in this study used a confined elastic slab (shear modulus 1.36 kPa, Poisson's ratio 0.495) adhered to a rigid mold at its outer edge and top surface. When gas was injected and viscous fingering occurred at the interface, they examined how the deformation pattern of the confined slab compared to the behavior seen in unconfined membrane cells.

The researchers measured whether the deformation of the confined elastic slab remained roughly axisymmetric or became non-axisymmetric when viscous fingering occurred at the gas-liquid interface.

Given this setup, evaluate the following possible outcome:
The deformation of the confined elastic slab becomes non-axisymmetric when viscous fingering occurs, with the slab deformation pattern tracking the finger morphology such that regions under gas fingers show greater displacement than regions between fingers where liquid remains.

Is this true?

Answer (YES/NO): YES